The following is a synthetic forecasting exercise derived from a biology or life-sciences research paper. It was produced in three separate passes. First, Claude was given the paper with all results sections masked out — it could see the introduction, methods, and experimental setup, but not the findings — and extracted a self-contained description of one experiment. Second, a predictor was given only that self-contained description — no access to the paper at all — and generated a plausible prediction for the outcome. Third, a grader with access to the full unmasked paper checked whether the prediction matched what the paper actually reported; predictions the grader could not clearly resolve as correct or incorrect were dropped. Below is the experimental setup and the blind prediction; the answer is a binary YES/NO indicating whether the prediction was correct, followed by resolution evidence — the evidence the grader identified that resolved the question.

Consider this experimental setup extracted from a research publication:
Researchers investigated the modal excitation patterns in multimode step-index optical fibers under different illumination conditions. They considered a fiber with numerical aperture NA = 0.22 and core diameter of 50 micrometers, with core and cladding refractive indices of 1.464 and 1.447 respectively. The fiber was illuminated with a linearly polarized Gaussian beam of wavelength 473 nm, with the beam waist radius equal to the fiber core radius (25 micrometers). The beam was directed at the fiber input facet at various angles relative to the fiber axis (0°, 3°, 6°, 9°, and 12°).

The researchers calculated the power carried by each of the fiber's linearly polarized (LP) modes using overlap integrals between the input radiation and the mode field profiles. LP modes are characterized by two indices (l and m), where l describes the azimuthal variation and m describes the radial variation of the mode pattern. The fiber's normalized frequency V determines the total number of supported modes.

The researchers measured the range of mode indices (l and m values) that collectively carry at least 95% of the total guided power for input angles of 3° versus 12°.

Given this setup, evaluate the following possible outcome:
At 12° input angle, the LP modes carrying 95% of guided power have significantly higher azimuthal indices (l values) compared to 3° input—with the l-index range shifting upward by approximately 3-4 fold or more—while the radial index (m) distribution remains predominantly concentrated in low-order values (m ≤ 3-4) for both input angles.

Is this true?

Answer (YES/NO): NO